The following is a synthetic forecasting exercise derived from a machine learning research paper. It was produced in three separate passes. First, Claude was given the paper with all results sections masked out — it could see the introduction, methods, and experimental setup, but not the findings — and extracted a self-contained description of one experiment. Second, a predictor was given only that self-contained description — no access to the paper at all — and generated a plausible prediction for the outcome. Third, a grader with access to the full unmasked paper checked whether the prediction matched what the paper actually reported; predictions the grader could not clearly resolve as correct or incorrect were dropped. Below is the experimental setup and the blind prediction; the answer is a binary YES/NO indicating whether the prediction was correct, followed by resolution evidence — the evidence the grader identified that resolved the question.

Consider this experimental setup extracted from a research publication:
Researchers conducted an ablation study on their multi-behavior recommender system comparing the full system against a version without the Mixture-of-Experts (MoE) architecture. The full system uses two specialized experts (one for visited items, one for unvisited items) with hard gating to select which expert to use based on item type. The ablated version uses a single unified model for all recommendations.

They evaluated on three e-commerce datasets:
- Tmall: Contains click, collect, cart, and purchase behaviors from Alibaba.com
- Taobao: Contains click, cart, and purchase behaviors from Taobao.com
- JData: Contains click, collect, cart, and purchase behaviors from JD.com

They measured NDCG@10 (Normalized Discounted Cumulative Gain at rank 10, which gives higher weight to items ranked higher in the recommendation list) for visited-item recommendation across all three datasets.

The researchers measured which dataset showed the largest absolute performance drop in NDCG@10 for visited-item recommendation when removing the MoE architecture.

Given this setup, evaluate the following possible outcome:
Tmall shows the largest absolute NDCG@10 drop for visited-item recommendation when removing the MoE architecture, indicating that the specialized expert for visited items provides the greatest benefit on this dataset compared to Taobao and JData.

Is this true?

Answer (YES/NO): YES